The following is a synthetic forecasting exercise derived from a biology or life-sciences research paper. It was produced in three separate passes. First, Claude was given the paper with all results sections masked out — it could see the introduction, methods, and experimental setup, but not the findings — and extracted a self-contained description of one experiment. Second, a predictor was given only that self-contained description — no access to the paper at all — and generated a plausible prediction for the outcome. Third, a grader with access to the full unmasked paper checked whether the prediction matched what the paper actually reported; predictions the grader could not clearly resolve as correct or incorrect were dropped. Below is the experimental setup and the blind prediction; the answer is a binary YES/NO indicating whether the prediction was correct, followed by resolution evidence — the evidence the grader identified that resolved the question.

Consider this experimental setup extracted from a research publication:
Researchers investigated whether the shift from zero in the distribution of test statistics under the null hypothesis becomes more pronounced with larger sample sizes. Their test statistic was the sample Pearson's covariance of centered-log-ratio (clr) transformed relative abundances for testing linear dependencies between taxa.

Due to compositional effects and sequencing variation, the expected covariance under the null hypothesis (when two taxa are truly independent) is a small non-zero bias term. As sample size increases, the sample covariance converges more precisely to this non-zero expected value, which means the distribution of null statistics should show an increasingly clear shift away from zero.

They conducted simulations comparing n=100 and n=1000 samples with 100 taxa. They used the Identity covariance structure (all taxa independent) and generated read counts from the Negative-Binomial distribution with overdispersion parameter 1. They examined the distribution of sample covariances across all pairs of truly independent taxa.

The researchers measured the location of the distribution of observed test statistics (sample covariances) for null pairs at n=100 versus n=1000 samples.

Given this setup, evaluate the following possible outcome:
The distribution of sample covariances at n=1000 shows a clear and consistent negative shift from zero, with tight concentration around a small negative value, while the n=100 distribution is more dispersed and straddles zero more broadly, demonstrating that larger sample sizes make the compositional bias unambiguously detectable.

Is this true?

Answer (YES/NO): NO